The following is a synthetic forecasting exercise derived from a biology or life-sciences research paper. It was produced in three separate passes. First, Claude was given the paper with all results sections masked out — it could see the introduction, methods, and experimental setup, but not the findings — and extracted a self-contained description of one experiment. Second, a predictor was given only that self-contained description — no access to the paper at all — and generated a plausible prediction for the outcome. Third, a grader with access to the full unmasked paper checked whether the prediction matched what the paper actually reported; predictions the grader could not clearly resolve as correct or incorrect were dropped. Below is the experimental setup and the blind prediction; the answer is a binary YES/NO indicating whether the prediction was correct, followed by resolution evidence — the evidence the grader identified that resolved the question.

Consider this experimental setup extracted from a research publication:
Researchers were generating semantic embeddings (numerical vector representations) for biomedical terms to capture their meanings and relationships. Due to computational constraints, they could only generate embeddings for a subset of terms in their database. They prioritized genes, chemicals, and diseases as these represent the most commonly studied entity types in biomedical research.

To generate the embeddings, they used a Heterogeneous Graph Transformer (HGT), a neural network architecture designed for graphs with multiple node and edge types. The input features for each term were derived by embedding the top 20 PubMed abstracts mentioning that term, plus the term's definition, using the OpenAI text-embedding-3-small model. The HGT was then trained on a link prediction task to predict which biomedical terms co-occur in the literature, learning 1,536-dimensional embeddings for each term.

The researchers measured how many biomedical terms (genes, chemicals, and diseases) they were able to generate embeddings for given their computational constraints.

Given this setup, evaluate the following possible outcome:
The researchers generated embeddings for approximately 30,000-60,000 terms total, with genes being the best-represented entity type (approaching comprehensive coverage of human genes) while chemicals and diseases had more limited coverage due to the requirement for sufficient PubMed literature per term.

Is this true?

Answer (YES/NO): NO